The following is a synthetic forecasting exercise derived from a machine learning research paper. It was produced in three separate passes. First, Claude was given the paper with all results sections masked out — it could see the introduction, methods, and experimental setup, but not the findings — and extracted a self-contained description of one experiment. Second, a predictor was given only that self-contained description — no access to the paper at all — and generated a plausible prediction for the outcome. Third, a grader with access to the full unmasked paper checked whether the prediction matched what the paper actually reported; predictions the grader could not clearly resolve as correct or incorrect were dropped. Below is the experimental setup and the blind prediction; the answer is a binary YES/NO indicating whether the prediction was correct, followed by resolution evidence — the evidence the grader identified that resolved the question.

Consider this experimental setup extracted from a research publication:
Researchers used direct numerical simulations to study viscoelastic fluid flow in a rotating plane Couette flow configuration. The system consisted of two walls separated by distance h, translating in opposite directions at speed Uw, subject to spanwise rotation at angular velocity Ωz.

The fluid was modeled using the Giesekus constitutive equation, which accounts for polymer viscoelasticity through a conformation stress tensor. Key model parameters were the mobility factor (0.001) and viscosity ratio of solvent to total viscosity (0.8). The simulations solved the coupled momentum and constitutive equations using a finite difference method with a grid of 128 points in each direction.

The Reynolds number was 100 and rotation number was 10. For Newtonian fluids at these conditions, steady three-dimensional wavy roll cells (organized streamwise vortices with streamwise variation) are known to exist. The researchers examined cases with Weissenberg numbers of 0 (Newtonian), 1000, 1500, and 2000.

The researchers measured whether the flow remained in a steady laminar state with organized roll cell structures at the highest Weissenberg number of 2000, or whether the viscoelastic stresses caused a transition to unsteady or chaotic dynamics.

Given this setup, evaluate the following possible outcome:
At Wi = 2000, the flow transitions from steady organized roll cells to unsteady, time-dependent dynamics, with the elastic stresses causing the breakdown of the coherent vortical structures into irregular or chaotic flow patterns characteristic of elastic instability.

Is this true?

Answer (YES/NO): NO